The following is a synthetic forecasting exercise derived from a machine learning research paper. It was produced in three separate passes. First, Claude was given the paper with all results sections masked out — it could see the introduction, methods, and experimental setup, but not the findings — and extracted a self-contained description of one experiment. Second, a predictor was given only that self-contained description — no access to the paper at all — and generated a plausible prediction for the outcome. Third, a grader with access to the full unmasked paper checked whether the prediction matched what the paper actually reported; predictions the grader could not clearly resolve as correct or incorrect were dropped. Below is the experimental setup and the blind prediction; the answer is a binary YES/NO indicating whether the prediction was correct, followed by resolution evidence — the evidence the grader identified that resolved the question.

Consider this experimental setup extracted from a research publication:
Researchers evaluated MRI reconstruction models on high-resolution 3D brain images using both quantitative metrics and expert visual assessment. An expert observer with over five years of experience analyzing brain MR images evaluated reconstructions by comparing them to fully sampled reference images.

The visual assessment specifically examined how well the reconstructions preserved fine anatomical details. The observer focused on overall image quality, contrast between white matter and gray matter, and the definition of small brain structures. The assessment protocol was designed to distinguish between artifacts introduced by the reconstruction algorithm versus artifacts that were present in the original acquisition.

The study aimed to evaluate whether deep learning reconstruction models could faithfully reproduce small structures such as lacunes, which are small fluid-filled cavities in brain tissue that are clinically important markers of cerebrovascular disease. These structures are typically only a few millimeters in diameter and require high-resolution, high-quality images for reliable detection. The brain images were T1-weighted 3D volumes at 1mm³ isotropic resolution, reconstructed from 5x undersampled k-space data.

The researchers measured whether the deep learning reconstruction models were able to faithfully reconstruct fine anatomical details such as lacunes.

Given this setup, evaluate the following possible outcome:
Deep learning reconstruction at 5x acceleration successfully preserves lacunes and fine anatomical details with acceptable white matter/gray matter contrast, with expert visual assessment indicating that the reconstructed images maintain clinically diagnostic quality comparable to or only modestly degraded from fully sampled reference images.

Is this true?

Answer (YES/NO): NO